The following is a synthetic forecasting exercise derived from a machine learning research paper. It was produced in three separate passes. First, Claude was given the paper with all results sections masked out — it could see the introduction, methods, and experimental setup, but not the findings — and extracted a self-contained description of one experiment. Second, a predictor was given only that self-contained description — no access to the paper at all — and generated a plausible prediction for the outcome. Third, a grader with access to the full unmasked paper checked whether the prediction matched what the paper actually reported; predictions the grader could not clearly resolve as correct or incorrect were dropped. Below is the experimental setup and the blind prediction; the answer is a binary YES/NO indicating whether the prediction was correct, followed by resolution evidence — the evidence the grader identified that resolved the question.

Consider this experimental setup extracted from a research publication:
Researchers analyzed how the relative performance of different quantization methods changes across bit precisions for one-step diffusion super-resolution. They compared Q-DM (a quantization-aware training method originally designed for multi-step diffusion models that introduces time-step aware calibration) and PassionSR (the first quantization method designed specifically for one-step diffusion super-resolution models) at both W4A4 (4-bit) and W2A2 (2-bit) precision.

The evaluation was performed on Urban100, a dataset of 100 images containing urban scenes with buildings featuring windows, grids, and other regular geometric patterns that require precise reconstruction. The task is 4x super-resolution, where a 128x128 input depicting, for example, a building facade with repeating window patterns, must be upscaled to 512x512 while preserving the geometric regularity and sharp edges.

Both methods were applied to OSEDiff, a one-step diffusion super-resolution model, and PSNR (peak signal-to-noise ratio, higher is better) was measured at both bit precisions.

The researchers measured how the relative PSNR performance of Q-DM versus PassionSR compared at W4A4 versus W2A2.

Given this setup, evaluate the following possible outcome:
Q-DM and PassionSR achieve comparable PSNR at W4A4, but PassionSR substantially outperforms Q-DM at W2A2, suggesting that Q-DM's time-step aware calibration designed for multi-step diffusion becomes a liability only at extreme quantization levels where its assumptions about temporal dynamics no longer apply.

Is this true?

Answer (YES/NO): NO